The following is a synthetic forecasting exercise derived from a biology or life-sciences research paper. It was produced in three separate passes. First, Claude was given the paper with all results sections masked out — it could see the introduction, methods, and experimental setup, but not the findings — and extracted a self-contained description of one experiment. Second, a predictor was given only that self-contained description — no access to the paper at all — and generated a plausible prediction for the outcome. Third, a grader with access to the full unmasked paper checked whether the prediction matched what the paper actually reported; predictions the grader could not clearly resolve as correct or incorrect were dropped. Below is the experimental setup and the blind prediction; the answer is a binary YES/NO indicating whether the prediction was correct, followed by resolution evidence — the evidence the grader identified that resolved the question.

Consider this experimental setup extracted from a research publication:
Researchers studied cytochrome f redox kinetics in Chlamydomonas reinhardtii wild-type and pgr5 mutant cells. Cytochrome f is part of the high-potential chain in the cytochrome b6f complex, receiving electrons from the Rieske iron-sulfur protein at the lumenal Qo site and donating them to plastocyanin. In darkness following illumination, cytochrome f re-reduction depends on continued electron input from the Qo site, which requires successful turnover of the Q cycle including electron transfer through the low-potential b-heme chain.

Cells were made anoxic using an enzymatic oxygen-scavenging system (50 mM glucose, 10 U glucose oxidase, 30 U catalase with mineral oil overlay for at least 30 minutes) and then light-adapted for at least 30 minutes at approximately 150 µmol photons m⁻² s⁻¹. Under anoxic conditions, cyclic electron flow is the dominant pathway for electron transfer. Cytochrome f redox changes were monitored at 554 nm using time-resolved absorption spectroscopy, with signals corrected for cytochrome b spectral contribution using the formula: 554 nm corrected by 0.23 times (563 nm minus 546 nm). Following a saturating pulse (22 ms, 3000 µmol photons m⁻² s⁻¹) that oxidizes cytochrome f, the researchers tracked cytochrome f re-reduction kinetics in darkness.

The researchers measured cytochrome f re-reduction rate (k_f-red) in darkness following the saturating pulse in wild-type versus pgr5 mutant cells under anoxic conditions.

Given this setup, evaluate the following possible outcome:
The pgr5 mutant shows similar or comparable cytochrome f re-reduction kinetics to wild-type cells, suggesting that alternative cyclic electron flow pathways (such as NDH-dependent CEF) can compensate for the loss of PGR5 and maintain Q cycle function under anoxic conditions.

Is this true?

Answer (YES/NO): NO